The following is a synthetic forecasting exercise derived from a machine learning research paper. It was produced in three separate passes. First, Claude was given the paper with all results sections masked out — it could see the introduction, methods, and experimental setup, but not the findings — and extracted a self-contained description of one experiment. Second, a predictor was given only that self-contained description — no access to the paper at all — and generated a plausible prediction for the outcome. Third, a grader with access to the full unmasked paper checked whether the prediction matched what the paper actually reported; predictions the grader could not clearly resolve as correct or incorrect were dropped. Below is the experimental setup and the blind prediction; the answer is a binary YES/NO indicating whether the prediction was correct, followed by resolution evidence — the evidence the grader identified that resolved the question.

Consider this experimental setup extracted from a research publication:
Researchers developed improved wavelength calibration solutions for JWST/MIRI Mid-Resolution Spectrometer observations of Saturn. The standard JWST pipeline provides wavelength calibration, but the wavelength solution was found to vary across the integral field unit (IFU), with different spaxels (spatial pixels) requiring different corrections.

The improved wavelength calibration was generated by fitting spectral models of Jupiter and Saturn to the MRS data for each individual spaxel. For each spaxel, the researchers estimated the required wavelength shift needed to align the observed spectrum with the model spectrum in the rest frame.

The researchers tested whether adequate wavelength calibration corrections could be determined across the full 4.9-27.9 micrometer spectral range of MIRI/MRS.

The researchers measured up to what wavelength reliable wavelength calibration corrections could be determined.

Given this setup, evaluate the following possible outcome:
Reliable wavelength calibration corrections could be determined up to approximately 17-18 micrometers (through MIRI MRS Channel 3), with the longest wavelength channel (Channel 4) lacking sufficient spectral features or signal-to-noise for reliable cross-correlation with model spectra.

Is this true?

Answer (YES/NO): NO